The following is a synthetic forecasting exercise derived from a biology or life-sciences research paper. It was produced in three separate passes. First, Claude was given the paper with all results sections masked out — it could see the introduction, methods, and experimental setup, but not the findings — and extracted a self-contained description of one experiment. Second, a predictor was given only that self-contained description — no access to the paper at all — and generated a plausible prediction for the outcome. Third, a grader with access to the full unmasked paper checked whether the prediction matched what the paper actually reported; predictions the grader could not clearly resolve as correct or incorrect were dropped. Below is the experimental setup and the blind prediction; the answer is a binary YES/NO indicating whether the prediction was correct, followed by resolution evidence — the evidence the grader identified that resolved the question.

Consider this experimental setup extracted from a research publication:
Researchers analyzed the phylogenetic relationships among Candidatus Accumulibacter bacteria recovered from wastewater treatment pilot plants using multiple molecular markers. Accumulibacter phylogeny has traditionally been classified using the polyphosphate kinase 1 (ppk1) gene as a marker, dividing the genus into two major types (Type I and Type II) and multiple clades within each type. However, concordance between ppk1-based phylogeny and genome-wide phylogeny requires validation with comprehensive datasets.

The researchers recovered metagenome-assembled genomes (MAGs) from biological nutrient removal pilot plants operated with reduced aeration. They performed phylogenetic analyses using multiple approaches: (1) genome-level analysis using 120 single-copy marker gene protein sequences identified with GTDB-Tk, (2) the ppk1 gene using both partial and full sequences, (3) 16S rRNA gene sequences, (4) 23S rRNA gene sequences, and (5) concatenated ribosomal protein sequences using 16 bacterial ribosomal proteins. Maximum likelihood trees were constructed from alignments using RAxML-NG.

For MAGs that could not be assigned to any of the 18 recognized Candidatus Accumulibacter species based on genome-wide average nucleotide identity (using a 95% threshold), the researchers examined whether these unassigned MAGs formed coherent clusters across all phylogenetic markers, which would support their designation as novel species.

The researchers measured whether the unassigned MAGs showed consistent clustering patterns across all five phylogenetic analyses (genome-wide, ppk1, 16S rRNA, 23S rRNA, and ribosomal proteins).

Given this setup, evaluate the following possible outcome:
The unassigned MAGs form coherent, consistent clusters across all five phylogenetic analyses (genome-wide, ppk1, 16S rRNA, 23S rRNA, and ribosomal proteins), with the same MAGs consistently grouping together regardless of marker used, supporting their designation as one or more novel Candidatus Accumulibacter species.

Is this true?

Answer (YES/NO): YES